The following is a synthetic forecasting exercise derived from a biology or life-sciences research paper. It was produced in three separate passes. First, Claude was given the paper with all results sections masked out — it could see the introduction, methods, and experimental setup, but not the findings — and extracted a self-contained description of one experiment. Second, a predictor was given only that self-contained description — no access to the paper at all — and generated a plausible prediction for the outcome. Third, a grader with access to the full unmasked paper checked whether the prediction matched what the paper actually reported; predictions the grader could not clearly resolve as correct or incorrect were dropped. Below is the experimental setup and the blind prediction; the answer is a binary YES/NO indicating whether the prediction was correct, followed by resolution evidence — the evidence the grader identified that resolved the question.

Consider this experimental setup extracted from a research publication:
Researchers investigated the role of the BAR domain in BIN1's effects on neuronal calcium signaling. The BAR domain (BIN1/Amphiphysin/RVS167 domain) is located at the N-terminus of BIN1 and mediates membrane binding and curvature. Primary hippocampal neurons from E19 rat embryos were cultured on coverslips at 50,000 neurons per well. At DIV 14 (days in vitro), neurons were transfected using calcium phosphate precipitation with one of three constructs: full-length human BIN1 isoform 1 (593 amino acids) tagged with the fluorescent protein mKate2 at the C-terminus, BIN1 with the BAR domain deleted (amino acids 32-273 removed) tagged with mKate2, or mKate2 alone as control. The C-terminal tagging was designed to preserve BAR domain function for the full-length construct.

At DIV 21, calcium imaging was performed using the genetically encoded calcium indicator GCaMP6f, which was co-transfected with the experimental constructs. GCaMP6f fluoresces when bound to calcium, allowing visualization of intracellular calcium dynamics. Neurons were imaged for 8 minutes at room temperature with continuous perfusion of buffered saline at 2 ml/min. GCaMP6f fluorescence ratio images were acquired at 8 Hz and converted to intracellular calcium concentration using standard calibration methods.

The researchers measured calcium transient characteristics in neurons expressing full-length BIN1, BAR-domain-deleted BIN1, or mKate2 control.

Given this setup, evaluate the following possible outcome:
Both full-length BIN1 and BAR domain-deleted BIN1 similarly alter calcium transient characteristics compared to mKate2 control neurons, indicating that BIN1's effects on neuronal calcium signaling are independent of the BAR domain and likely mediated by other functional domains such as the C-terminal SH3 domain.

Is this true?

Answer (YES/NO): NO